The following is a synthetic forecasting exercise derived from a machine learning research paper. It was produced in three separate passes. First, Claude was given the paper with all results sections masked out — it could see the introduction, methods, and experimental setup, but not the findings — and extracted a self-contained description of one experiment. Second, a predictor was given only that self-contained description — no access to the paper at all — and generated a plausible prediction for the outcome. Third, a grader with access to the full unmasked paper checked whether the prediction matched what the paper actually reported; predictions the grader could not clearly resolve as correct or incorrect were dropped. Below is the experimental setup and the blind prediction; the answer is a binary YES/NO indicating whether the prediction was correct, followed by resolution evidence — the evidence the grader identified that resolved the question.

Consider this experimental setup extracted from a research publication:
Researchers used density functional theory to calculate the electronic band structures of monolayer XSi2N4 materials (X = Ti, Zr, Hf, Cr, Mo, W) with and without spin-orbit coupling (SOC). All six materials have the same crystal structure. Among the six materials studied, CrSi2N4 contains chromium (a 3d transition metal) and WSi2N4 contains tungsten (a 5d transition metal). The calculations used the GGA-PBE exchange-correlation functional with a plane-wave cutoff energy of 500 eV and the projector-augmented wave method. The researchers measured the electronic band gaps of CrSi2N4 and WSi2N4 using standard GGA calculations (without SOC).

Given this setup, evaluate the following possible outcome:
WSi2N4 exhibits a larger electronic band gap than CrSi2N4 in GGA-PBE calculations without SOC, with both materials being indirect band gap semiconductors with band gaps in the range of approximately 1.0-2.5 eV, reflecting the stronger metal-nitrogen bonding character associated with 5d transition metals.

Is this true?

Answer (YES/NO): NO